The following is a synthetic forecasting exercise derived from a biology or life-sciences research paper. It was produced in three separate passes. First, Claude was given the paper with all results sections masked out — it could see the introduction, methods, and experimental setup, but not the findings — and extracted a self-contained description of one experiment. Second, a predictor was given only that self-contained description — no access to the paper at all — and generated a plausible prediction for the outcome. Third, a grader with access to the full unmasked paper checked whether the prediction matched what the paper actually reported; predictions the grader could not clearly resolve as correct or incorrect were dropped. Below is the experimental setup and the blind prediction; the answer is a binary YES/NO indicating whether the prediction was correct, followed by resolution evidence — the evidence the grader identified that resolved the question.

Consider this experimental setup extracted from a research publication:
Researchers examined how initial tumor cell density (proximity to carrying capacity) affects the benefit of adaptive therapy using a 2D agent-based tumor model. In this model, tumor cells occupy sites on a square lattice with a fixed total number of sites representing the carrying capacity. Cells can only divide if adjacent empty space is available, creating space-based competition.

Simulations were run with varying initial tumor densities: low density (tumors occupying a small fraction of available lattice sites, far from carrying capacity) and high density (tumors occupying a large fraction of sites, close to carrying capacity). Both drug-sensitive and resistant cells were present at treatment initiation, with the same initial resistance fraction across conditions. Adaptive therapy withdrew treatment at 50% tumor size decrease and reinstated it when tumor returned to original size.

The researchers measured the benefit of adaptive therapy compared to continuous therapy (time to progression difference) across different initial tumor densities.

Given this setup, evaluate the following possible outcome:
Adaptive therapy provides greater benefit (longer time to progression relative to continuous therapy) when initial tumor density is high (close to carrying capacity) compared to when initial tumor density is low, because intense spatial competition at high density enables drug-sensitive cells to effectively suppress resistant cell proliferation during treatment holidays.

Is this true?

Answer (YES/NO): YES